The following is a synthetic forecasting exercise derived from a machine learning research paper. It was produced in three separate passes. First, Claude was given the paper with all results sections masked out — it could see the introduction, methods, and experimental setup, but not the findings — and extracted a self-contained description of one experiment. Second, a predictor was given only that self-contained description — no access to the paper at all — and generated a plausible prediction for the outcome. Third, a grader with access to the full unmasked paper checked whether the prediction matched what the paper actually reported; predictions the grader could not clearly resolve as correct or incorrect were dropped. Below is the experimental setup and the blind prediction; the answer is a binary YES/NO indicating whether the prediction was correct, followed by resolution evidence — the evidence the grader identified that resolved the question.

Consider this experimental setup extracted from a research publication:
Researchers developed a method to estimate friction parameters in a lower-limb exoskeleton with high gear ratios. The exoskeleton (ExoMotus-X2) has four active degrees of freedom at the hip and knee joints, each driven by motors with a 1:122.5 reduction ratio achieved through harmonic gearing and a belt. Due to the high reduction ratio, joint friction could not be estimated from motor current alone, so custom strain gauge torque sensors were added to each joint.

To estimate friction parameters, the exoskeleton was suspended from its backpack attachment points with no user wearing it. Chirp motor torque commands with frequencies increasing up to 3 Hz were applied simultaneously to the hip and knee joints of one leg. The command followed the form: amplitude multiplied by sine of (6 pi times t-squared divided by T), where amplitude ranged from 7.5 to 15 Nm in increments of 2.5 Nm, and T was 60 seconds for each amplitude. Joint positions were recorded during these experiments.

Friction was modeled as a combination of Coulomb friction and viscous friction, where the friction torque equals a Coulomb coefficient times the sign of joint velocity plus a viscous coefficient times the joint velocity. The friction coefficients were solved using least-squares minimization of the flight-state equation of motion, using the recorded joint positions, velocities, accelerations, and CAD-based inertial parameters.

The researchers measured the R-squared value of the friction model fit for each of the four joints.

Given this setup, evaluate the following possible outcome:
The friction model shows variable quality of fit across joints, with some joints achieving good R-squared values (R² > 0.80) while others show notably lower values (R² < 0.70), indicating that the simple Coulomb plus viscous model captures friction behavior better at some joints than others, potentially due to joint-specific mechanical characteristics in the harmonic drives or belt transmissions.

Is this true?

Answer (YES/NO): NO